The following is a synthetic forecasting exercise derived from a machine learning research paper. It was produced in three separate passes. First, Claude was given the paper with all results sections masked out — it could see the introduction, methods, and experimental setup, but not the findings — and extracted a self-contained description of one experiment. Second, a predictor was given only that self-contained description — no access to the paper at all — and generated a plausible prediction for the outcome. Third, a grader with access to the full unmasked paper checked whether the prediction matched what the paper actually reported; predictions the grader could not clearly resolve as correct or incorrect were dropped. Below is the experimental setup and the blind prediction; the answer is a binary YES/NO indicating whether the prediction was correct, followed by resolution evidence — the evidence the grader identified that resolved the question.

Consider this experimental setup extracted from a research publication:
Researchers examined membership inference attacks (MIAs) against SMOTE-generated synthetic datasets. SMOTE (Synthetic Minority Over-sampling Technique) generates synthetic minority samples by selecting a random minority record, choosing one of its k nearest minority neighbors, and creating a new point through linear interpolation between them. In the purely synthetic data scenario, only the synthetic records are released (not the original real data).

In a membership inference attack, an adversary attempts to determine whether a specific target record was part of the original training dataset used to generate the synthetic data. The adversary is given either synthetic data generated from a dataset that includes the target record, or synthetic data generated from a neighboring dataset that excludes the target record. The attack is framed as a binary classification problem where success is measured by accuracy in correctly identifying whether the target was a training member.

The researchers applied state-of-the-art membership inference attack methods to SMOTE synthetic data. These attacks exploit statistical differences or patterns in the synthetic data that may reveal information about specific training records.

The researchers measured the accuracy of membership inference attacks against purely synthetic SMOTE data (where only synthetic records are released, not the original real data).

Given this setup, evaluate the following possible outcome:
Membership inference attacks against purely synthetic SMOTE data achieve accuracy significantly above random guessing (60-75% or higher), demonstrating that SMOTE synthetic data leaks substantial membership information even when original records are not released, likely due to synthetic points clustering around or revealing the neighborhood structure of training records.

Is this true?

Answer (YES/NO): YES